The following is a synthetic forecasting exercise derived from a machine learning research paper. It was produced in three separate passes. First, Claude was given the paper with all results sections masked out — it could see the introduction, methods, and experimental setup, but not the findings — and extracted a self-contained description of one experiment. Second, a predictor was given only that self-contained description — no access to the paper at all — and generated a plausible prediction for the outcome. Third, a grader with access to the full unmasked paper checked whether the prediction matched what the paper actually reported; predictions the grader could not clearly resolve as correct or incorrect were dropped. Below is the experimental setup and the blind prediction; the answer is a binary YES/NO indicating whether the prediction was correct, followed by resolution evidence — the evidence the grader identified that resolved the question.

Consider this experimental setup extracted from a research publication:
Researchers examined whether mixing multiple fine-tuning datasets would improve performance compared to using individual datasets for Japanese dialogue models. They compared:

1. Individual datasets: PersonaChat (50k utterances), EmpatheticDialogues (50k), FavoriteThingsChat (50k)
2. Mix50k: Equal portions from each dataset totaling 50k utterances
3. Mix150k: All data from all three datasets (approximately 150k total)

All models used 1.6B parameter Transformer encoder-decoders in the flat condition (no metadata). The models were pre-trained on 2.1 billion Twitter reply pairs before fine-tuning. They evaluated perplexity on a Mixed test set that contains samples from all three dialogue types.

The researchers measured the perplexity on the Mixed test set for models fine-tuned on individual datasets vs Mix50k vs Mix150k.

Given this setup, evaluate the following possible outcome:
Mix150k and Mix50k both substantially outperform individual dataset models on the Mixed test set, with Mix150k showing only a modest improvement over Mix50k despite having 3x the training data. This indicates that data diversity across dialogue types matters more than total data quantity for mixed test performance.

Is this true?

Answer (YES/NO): NO